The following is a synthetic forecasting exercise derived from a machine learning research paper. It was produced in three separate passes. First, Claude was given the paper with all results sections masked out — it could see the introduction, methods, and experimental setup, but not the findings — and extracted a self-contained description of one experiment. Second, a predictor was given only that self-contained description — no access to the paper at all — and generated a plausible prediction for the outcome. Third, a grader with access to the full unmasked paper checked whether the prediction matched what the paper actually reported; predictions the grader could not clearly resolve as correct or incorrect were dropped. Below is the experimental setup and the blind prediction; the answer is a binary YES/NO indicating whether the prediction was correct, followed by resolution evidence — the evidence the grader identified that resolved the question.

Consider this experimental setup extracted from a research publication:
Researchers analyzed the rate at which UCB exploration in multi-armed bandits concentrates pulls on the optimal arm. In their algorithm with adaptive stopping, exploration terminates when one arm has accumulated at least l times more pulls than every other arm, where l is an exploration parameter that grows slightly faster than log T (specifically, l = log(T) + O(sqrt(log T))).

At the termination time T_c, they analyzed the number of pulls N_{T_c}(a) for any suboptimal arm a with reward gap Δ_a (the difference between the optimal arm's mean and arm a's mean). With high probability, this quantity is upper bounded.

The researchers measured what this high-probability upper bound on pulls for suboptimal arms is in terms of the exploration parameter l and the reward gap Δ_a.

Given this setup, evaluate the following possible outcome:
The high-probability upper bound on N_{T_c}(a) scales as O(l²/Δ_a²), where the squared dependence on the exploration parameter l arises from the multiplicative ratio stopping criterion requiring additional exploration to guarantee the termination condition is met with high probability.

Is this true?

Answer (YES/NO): NO